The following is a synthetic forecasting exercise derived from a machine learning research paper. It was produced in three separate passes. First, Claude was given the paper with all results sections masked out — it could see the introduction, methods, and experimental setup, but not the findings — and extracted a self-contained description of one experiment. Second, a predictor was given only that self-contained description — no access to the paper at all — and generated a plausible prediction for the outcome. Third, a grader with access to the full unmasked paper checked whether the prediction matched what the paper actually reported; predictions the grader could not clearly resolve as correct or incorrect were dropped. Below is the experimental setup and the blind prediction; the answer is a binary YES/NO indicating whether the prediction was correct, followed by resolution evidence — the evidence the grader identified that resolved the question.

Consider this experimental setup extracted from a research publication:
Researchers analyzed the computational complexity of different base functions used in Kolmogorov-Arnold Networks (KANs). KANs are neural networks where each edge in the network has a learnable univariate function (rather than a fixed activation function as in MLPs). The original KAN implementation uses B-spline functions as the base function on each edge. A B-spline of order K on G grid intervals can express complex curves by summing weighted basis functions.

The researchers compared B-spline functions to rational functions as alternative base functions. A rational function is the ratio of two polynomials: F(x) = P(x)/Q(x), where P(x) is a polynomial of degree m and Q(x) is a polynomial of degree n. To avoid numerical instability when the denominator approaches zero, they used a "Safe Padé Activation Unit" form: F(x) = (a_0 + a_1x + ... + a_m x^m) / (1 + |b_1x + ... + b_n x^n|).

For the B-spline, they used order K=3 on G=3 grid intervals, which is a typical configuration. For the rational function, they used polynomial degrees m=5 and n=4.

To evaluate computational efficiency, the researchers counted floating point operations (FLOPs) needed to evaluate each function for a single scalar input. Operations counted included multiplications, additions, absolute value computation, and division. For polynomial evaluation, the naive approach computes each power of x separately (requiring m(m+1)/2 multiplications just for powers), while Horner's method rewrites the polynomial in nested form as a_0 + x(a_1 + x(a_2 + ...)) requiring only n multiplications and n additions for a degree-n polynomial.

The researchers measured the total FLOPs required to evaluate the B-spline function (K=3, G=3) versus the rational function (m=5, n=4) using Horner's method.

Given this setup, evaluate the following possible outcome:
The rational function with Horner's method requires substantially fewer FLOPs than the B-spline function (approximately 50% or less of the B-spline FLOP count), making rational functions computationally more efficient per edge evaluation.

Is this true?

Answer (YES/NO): YES